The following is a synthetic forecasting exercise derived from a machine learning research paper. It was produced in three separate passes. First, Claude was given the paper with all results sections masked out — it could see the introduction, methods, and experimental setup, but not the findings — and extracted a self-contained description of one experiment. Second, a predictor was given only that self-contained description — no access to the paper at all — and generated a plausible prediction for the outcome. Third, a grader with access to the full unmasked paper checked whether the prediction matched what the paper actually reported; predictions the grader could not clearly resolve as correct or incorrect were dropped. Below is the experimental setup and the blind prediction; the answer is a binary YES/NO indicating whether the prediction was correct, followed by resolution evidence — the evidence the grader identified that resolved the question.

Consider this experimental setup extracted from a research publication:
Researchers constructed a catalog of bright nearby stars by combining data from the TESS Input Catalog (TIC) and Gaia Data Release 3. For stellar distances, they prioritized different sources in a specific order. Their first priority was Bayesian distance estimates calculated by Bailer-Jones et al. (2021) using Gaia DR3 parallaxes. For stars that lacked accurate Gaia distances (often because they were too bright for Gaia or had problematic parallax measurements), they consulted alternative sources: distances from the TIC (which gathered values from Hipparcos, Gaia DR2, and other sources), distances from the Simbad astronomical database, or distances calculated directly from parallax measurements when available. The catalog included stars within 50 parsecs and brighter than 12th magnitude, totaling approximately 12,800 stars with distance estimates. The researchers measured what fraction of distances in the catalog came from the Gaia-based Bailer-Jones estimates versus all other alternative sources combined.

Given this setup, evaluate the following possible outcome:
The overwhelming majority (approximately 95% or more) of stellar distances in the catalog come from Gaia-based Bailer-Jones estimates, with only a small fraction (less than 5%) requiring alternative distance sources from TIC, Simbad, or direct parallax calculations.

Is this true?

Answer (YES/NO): YES